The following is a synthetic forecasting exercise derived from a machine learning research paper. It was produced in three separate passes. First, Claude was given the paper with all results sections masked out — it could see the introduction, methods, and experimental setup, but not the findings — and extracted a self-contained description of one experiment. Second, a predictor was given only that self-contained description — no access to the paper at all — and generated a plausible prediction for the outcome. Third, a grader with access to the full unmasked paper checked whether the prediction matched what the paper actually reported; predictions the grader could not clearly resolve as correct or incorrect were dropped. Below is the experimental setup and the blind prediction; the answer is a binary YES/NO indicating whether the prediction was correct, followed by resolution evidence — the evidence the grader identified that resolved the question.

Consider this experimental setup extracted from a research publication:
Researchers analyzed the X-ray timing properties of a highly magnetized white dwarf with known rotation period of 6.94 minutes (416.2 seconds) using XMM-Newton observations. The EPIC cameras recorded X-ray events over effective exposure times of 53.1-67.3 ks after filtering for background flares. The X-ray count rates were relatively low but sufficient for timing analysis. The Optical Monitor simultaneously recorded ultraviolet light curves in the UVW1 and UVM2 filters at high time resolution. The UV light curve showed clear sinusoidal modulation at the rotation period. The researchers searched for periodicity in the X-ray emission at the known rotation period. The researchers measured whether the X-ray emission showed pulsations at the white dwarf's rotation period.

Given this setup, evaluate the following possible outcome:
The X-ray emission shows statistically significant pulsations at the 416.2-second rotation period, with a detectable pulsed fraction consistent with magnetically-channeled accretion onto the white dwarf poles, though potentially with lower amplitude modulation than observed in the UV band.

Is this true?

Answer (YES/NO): NO